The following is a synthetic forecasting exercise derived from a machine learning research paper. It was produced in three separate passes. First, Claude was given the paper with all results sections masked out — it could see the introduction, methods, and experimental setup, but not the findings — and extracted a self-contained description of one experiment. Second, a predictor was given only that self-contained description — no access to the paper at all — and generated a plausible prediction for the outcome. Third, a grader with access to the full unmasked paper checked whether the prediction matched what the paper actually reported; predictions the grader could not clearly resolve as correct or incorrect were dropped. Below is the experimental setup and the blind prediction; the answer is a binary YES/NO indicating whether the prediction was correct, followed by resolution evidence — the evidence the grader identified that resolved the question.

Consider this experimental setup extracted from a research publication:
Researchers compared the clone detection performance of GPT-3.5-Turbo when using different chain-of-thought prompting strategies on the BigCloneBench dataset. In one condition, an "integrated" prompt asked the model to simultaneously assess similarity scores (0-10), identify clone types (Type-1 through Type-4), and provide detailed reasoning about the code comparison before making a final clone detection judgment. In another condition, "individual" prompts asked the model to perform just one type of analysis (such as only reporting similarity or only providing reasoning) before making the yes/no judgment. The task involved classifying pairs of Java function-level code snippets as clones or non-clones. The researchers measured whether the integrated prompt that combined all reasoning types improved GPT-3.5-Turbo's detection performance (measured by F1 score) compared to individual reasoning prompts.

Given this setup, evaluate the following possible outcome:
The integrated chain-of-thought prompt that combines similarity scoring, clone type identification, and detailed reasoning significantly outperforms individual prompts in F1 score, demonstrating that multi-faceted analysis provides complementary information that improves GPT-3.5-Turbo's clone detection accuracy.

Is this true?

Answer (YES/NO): NO